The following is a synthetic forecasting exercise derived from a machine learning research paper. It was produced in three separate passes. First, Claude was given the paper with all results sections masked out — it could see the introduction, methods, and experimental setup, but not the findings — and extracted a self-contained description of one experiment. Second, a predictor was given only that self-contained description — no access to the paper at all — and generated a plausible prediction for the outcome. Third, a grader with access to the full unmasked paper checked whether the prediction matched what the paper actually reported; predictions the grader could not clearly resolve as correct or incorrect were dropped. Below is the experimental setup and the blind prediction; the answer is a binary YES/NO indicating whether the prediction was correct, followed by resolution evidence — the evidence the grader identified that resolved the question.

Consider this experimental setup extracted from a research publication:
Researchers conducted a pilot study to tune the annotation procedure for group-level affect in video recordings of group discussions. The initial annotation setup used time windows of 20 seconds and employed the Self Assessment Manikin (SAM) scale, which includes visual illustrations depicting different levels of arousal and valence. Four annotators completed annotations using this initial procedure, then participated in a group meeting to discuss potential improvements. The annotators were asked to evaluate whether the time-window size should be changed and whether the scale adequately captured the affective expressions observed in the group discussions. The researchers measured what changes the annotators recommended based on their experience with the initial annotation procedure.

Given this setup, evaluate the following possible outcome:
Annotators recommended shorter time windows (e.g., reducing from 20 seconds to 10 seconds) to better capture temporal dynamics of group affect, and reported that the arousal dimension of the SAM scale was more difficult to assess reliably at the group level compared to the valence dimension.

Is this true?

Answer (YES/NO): NO